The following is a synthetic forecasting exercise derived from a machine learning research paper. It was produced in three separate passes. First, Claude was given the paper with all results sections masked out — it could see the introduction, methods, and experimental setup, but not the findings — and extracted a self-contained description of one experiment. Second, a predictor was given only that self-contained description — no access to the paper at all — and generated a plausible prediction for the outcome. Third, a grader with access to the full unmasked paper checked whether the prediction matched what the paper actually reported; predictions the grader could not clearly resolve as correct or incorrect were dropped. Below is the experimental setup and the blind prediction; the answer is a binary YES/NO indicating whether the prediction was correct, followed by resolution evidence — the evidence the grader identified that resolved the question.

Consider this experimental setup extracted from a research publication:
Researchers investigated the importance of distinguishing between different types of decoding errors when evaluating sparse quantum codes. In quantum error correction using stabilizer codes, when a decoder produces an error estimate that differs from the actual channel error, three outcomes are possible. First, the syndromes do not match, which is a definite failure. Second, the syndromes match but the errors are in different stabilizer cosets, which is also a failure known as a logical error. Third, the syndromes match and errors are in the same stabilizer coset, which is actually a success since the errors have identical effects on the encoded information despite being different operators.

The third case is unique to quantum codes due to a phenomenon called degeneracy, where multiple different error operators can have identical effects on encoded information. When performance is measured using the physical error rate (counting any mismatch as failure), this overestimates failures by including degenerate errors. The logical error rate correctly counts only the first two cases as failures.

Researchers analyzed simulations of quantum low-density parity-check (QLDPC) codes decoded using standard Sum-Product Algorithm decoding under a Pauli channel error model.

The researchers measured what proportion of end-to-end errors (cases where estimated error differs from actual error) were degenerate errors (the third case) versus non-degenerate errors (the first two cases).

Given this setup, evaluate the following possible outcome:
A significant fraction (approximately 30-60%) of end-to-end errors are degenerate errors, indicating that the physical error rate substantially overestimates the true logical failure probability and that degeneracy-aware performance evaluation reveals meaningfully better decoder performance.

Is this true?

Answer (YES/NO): NO